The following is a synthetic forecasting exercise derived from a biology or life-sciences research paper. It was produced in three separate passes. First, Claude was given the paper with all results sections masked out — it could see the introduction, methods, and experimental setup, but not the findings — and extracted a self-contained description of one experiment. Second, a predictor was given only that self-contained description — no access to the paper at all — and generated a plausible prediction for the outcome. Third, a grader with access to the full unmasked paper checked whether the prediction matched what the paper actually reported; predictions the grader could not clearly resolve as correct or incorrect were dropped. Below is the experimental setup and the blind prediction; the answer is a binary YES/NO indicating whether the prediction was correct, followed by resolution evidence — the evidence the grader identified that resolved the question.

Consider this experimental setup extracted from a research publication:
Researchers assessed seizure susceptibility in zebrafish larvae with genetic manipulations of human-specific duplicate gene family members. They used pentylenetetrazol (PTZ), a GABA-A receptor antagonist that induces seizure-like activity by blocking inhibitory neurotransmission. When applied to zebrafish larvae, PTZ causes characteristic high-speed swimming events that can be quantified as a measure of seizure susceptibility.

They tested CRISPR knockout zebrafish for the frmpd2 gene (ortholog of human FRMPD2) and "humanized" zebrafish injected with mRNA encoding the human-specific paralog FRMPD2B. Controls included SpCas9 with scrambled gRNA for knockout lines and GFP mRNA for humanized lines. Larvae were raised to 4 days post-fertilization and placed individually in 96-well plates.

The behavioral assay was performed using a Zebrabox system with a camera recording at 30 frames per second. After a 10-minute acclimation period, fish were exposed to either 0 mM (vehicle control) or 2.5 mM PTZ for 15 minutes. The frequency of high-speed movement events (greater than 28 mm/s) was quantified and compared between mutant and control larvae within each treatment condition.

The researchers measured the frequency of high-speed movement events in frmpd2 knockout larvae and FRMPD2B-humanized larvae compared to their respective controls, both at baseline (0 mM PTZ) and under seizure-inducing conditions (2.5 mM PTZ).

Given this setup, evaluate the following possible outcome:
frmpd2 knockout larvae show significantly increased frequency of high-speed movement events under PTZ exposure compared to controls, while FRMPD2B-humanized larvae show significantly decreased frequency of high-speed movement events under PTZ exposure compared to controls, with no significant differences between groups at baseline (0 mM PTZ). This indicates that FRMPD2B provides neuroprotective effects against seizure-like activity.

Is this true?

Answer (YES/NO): NO